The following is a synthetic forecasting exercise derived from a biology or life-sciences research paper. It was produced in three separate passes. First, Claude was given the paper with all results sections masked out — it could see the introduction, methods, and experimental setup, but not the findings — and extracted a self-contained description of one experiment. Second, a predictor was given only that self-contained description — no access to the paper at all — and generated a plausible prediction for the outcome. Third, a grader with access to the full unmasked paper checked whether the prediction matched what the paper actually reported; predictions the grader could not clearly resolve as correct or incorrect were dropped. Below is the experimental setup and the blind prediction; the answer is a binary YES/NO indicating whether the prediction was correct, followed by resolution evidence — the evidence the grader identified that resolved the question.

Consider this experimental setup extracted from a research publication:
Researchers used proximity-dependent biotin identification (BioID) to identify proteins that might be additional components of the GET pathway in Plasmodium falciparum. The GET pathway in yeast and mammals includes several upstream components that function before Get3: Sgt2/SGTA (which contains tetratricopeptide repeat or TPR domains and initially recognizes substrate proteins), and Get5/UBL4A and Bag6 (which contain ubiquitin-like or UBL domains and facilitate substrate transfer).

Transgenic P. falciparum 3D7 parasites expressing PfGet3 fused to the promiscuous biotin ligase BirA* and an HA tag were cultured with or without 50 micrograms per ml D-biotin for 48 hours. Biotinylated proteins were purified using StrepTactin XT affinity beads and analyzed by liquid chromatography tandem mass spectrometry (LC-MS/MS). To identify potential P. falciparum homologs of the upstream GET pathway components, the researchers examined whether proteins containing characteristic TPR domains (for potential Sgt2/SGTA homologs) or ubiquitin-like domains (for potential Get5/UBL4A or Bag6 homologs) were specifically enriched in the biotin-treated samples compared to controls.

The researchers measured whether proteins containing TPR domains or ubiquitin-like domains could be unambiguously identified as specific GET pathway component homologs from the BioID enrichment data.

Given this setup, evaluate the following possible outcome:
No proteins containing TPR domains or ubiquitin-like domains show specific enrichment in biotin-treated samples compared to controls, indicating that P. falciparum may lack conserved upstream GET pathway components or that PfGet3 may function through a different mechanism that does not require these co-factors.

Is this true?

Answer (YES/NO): NO